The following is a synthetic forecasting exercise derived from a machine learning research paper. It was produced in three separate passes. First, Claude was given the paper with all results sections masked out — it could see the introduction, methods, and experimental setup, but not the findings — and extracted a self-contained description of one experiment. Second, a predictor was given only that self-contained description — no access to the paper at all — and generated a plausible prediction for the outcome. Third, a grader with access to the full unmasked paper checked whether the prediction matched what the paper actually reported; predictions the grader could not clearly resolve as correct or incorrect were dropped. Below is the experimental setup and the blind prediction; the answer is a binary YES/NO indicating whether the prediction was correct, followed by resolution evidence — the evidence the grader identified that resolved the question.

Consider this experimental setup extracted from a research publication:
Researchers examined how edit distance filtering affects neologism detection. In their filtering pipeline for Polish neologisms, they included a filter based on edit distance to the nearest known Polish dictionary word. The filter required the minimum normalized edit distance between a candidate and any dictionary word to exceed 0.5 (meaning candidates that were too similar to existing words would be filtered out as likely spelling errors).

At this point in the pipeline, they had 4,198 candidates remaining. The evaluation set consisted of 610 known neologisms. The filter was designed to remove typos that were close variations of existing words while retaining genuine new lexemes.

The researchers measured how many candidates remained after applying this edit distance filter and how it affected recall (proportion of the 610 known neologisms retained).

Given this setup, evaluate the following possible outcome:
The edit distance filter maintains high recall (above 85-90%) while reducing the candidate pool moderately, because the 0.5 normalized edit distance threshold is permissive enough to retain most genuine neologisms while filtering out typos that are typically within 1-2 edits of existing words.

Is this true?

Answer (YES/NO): YES